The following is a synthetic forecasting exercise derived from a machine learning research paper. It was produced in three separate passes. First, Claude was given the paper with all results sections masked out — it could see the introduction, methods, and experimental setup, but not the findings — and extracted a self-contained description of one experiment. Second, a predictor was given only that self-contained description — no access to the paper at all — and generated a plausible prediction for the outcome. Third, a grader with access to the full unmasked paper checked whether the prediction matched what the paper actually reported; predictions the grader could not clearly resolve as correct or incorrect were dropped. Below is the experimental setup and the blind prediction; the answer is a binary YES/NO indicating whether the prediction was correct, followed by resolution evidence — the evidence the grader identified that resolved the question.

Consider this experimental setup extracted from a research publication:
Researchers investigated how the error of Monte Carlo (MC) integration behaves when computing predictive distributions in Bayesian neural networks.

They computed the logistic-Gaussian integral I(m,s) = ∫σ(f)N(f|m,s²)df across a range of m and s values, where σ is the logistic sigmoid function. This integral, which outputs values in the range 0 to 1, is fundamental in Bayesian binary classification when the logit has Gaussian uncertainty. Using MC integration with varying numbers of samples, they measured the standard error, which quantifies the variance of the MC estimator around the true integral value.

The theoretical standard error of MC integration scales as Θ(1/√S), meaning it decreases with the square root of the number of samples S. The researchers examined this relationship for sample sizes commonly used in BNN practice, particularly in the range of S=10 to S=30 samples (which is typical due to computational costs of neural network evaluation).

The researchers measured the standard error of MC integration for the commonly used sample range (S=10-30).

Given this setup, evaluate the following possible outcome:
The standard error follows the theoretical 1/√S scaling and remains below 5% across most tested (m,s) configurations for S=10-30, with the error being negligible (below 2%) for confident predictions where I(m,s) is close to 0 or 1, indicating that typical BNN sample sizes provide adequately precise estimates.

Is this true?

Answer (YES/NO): NO